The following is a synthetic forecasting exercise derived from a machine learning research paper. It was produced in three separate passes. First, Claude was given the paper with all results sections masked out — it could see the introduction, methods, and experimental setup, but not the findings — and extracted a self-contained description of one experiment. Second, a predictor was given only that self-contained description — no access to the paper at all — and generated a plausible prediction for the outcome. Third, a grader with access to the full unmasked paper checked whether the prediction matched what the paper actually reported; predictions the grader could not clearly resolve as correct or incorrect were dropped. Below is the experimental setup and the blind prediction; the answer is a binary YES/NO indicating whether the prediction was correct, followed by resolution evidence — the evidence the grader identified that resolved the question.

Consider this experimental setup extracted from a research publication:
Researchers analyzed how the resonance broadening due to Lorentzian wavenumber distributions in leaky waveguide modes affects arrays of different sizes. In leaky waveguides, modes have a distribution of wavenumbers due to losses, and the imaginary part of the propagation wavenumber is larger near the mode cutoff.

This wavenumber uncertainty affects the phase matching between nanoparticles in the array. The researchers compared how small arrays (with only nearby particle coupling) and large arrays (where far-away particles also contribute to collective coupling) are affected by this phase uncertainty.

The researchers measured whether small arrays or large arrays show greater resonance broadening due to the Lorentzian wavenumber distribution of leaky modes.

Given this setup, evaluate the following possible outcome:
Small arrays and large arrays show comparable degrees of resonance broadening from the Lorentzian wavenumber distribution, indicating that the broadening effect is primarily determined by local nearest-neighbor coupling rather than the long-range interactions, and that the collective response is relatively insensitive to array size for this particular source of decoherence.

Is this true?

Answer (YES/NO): NO